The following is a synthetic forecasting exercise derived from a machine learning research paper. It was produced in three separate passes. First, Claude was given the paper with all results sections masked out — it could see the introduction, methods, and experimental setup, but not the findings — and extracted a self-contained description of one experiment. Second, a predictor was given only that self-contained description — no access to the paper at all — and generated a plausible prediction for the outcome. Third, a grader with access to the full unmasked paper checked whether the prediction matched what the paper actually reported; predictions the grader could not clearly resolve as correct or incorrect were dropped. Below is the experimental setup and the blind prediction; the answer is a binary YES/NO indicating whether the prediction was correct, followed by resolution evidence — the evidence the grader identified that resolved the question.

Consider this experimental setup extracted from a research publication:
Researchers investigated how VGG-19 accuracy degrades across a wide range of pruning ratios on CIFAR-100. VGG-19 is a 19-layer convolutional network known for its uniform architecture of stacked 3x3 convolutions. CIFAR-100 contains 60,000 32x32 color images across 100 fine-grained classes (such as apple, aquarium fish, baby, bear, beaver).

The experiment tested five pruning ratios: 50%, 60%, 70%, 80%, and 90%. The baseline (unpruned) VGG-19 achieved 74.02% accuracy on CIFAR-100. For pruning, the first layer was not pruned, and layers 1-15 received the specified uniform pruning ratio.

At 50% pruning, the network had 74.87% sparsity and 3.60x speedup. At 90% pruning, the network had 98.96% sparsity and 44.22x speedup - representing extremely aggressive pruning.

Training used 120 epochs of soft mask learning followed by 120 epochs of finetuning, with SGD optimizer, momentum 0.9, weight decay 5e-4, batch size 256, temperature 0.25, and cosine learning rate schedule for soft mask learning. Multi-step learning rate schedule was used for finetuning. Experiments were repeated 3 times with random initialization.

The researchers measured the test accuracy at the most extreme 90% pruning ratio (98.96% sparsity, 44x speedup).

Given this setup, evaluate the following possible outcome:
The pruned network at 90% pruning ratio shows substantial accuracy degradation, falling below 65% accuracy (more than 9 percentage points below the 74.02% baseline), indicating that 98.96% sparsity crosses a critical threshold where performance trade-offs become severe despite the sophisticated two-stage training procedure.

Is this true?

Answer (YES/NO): YES